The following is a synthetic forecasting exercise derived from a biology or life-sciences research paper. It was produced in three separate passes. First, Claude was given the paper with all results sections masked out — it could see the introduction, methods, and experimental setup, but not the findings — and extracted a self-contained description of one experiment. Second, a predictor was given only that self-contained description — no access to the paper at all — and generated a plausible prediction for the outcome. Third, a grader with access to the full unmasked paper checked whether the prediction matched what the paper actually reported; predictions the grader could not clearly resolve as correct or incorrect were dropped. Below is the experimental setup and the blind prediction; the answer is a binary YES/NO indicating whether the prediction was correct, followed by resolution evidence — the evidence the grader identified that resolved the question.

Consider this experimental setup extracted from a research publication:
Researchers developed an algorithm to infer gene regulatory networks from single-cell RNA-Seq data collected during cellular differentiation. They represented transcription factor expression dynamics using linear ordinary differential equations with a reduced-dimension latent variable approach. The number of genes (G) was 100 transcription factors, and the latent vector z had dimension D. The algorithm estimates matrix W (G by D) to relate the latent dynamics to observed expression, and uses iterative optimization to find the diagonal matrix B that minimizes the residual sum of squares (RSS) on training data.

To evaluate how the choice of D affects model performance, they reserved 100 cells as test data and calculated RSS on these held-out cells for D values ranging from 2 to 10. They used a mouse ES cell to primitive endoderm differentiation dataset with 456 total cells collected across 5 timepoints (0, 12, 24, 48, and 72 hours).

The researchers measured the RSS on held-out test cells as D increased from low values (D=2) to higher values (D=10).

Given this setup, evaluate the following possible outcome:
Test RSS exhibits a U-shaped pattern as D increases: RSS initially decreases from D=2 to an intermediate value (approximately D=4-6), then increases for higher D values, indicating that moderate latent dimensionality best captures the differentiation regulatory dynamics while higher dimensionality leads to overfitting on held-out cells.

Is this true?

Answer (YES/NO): NO